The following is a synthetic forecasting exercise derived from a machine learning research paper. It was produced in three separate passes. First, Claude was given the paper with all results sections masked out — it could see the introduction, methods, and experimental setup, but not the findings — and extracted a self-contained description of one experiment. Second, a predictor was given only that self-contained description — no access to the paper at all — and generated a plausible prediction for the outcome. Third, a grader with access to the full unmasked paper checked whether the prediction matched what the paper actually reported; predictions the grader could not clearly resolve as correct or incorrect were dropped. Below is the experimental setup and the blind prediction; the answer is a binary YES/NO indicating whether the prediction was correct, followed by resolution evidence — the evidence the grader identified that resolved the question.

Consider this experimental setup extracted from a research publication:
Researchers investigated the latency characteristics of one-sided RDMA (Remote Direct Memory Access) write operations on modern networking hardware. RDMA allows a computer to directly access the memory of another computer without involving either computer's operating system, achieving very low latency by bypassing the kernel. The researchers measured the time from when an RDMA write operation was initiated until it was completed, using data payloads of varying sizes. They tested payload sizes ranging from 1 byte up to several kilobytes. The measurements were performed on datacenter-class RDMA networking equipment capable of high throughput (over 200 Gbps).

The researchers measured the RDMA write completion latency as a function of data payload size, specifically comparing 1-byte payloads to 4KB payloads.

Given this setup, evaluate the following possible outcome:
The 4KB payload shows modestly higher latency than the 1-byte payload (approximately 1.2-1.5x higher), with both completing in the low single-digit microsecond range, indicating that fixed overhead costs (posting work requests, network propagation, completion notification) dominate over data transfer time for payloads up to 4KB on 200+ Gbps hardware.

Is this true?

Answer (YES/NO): YES